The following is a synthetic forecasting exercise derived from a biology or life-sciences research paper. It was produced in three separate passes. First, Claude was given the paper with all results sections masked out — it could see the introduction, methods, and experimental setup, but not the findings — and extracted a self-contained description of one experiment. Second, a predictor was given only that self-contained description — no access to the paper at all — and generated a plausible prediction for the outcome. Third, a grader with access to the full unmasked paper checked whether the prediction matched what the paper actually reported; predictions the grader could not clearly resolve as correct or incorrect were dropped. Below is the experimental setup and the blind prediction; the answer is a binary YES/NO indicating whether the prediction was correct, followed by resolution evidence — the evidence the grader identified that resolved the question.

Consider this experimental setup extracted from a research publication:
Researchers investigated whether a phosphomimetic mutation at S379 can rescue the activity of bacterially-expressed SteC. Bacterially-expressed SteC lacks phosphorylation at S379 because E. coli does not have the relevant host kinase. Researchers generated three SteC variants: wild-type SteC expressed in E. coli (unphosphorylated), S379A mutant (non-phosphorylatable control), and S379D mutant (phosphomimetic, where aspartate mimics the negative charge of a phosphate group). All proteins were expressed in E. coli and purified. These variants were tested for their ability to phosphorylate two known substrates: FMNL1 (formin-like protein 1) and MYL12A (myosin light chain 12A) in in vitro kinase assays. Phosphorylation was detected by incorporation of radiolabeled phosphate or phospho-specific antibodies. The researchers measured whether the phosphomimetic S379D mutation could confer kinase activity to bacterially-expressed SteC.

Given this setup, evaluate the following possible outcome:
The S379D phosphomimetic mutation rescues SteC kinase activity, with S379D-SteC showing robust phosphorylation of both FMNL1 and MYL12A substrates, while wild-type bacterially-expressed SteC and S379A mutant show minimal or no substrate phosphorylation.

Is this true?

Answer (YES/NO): NO